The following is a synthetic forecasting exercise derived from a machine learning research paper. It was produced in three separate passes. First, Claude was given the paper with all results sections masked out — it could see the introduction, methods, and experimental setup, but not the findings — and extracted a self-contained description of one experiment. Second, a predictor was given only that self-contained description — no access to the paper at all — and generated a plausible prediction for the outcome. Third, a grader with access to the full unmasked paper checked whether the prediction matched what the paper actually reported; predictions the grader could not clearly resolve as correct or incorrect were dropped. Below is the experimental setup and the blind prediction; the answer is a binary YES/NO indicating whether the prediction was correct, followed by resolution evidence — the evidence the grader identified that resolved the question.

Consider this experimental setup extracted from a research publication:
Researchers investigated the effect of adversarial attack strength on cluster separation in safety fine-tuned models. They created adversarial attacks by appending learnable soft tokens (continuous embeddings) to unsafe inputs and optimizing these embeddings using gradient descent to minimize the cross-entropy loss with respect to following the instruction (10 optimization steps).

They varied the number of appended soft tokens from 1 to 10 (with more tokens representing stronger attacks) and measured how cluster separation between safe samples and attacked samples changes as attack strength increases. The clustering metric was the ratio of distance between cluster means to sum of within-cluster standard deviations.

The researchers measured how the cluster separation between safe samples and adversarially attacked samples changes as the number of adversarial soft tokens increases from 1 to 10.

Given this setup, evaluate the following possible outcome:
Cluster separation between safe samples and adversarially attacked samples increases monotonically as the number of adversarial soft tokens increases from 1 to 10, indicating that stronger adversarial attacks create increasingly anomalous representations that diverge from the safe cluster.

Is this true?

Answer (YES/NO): NO